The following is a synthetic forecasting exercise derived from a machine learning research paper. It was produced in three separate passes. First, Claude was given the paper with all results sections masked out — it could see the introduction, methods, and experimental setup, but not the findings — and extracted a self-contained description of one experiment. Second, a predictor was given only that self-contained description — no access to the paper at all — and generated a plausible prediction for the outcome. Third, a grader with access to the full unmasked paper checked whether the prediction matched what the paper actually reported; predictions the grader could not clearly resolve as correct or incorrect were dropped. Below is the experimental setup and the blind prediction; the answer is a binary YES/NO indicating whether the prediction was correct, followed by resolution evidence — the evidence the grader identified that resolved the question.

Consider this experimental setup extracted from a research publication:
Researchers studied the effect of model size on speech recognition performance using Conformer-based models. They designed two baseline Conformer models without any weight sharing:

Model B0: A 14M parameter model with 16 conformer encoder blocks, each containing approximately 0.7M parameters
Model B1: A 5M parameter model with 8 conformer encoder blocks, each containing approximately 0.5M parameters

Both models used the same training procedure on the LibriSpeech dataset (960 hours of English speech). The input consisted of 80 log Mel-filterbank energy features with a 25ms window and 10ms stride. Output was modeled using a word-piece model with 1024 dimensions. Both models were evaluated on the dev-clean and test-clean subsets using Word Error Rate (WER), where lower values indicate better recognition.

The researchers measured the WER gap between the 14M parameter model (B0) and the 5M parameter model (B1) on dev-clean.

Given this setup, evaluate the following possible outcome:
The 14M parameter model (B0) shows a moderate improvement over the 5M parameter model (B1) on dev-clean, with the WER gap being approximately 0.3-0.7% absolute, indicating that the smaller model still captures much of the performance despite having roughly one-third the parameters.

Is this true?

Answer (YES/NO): NO